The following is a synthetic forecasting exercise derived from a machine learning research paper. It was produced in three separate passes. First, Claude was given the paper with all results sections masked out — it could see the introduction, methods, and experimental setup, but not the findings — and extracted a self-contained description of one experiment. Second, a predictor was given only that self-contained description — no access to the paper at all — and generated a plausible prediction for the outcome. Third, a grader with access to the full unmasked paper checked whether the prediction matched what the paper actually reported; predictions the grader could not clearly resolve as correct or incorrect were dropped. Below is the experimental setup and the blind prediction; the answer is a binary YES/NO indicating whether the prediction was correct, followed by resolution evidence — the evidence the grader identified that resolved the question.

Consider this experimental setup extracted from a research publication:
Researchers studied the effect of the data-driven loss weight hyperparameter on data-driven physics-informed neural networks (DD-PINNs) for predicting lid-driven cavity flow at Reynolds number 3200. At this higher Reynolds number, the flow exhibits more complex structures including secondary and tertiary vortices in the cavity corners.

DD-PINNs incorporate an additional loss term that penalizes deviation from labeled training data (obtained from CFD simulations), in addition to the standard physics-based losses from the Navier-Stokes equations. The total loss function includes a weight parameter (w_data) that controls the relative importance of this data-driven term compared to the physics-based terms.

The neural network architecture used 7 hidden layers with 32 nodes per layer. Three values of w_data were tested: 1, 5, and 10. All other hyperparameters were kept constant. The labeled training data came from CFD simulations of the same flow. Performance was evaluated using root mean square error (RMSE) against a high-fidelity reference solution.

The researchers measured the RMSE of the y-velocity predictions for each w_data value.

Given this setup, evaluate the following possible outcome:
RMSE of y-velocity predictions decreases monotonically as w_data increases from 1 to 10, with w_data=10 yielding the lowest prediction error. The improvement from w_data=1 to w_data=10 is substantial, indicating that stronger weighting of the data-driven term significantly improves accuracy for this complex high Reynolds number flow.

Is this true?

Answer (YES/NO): YES